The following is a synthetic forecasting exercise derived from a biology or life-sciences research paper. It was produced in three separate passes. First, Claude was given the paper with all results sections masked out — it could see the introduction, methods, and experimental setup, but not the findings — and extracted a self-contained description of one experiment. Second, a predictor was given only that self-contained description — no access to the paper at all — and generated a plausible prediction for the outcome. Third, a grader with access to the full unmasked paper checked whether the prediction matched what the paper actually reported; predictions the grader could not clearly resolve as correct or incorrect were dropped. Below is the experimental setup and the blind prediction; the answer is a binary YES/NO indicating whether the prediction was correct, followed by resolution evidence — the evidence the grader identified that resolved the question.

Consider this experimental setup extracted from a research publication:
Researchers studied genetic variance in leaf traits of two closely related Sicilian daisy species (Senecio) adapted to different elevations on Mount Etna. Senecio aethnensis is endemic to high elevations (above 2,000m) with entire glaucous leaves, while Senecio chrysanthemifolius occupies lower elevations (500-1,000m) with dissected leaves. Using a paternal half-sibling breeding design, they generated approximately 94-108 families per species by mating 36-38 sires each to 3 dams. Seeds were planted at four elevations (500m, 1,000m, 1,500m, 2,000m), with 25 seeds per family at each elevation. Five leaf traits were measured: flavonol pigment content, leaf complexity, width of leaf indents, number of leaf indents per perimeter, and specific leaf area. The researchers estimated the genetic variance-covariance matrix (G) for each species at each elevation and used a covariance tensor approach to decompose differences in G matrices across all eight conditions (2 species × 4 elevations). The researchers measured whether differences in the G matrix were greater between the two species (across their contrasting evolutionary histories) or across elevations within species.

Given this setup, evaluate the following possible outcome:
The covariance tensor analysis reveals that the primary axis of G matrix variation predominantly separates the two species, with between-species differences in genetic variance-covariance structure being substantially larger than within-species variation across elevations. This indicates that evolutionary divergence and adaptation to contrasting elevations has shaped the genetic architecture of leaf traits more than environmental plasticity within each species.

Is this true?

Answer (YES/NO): NO